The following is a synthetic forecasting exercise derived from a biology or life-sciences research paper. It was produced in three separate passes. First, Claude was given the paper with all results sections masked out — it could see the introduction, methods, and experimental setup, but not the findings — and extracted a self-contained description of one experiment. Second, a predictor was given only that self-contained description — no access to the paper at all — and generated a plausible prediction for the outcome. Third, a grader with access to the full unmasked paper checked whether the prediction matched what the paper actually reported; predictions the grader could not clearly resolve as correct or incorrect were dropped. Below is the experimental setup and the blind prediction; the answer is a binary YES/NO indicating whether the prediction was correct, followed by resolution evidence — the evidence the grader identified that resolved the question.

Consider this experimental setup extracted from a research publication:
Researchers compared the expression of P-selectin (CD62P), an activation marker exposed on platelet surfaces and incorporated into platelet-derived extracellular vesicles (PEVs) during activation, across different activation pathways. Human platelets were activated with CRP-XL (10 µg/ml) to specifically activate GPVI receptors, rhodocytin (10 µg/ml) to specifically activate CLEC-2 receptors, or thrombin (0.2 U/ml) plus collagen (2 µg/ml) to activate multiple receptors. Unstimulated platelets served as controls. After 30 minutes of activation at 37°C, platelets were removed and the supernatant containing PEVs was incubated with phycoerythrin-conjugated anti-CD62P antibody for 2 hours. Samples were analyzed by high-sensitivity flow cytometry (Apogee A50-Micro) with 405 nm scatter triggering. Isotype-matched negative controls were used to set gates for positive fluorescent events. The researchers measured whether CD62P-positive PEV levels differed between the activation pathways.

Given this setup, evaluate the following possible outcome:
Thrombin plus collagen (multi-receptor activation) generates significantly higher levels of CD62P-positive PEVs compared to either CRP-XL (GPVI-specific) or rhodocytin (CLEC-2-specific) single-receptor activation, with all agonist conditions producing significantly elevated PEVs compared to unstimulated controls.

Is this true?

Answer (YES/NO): NO